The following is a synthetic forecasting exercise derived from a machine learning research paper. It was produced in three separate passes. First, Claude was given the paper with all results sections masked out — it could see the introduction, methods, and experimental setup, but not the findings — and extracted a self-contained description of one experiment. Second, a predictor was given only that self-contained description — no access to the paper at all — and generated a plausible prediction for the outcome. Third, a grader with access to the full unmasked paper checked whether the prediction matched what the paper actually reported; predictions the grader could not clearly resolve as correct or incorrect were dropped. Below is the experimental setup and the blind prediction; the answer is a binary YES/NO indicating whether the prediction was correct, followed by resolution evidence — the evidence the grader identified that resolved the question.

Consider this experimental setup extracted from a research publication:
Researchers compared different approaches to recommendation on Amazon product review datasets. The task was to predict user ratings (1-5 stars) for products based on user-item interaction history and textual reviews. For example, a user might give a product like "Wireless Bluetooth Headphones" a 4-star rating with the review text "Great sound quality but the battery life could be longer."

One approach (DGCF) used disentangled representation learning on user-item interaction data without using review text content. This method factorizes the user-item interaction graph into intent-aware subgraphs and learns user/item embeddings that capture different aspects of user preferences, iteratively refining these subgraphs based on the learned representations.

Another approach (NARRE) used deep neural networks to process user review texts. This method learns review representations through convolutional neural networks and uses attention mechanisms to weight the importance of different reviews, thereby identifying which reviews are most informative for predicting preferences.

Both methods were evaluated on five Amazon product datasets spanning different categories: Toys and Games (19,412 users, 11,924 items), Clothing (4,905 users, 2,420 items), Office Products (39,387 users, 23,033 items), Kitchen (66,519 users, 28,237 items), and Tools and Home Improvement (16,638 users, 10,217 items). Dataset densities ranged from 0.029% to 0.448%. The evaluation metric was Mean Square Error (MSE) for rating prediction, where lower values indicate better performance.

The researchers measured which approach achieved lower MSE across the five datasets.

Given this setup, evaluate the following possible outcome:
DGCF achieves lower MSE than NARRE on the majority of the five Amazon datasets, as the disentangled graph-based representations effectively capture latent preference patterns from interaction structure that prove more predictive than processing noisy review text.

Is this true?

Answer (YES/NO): YES